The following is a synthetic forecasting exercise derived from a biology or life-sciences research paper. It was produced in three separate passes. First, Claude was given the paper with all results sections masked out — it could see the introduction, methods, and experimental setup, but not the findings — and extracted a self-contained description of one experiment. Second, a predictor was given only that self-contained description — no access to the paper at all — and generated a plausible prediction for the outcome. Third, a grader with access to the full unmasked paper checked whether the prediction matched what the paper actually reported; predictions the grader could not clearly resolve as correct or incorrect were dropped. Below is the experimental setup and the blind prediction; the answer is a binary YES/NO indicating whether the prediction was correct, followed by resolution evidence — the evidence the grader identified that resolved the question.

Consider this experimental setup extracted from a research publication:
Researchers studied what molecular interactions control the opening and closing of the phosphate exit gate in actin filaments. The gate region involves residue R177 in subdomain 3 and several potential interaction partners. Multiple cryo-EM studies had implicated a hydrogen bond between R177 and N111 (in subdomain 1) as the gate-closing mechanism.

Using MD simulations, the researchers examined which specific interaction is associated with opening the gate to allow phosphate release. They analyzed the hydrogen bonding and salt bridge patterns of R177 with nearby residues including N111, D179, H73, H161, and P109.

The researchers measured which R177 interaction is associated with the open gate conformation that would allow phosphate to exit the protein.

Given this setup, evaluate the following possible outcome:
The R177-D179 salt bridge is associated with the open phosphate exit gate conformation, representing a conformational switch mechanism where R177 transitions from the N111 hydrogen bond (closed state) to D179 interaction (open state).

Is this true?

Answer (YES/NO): YES